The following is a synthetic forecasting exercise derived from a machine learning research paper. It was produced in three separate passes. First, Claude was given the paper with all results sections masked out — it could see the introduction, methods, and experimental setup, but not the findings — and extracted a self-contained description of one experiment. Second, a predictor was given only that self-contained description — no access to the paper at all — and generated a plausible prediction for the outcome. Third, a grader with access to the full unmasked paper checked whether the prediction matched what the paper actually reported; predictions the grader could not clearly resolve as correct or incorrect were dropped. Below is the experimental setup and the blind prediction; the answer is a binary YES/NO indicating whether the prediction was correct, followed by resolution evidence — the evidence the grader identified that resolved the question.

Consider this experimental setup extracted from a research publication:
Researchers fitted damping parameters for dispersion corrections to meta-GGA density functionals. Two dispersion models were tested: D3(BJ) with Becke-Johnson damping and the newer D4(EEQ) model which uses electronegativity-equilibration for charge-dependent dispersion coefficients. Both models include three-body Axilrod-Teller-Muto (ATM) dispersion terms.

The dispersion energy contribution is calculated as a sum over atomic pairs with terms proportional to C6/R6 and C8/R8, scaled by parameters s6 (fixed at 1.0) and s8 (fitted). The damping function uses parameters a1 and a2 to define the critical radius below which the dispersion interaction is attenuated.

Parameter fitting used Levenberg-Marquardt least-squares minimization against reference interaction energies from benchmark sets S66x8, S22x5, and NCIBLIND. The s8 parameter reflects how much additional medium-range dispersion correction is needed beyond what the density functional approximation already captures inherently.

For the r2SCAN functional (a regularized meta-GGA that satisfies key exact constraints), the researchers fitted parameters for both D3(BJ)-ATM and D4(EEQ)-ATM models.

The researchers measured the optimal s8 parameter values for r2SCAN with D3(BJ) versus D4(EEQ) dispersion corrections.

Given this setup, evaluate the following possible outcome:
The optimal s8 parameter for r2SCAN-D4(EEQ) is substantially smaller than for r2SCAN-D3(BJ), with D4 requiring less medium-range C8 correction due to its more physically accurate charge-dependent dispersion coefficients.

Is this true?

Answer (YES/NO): YES